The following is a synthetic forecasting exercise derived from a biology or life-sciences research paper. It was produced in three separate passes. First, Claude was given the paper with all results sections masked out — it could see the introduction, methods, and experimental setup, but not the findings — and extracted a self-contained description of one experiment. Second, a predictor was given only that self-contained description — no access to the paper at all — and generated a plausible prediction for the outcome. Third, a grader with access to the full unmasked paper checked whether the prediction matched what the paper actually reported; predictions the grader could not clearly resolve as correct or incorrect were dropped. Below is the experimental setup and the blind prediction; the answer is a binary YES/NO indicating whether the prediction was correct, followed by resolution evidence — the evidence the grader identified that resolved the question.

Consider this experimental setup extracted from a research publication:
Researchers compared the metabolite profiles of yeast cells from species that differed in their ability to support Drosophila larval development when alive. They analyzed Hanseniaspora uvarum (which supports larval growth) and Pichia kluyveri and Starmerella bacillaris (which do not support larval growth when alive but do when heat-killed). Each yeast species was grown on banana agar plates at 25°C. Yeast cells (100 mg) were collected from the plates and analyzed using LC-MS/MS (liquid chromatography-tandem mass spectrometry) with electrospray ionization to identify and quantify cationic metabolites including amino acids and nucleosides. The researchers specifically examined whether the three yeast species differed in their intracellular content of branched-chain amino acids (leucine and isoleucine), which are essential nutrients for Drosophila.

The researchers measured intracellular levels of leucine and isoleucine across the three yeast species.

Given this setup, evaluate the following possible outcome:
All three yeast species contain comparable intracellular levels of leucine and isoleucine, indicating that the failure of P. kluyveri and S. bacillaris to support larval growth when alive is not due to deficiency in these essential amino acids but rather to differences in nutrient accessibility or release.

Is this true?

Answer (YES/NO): NO